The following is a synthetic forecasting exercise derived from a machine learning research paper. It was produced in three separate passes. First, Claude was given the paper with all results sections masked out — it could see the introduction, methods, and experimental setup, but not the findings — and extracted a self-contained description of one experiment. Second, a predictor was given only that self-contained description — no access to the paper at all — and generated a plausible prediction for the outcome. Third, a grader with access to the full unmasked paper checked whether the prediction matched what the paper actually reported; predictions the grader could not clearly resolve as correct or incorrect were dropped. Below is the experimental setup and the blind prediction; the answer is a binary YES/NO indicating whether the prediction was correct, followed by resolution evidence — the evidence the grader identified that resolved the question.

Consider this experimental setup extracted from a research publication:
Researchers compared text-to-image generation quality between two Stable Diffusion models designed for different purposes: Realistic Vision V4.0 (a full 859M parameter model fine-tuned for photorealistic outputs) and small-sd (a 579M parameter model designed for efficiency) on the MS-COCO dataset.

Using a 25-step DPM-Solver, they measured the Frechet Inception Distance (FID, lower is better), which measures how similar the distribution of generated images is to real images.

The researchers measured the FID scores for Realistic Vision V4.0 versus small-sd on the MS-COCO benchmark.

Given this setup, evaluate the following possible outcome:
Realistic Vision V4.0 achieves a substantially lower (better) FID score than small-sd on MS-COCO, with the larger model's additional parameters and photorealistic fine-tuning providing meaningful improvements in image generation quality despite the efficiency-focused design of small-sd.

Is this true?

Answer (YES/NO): NO